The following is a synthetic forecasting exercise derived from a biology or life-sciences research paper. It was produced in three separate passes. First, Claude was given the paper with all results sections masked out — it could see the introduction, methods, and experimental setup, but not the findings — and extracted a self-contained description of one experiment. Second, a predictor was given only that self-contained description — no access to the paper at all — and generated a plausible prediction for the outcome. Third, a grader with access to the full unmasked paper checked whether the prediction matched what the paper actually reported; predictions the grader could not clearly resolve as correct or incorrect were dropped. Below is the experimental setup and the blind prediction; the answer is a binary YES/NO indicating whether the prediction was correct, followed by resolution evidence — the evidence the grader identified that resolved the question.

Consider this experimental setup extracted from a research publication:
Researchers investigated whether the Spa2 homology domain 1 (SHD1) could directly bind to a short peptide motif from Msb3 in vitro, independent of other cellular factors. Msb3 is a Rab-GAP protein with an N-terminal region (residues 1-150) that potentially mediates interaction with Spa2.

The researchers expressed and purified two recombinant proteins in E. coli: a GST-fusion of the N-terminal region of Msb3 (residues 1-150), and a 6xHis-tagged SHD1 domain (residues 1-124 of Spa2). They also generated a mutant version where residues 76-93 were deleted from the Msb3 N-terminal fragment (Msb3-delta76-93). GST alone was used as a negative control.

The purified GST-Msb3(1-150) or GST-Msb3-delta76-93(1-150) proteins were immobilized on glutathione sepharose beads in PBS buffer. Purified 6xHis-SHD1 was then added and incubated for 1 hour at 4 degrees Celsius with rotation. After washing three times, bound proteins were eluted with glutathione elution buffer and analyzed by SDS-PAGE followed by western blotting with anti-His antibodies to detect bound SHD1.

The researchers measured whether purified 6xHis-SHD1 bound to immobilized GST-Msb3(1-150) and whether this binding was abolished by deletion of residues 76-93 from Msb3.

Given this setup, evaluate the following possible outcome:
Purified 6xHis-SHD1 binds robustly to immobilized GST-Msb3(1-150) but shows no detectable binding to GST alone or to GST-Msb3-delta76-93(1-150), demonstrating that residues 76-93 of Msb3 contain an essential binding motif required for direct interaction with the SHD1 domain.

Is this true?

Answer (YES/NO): YES